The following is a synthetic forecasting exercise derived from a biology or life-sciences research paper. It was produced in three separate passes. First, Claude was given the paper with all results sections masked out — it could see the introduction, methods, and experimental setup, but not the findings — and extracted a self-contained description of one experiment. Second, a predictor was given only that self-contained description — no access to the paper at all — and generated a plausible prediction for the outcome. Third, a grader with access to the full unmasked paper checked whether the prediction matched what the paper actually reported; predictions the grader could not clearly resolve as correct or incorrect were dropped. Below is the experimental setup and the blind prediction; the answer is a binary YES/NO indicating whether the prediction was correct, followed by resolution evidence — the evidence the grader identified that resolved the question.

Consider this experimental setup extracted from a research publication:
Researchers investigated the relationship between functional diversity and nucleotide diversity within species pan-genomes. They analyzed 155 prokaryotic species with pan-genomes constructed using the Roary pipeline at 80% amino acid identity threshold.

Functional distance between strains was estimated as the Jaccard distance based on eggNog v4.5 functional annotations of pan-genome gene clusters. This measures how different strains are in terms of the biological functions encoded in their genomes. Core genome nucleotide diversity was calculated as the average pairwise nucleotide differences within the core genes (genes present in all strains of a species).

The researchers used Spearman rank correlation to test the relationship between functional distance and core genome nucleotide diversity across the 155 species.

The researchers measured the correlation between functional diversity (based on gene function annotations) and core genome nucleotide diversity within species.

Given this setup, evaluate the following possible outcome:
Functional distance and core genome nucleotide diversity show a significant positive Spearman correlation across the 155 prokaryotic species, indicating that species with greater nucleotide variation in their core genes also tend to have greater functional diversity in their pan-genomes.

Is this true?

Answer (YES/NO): YES